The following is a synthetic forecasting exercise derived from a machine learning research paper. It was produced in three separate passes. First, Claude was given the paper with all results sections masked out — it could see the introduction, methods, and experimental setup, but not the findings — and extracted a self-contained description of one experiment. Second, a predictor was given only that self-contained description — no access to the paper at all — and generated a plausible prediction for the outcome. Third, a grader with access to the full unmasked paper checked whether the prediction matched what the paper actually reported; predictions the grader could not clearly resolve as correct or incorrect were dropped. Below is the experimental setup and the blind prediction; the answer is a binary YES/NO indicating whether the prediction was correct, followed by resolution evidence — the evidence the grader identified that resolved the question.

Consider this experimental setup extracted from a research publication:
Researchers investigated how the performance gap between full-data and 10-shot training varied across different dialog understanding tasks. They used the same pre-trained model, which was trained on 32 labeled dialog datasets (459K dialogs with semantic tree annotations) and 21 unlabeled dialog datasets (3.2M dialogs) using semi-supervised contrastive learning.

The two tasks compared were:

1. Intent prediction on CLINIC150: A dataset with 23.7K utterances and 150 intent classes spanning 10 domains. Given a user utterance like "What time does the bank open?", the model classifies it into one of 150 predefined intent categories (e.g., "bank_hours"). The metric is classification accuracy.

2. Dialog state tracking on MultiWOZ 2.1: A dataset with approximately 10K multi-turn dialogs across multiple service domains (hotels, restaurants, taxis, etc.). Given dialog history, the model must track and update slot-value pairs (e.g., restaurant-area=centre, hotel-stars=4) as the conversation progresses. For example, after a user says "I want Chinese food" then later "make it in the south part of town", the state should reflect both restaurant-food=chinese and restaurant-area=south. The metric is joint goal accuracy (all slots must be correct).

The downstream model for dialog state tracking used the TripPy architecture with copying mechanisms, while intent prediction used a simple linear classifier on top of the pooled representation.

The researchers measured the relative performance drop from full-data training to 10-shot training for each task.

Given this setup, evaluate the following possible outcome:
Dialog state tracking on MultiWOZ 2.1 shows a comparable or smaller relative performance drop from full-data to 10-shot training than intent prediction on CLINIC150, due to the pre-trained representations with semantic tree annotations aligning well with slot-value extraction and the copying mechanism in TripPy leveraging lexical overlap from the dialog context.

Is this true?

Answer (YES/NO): NO